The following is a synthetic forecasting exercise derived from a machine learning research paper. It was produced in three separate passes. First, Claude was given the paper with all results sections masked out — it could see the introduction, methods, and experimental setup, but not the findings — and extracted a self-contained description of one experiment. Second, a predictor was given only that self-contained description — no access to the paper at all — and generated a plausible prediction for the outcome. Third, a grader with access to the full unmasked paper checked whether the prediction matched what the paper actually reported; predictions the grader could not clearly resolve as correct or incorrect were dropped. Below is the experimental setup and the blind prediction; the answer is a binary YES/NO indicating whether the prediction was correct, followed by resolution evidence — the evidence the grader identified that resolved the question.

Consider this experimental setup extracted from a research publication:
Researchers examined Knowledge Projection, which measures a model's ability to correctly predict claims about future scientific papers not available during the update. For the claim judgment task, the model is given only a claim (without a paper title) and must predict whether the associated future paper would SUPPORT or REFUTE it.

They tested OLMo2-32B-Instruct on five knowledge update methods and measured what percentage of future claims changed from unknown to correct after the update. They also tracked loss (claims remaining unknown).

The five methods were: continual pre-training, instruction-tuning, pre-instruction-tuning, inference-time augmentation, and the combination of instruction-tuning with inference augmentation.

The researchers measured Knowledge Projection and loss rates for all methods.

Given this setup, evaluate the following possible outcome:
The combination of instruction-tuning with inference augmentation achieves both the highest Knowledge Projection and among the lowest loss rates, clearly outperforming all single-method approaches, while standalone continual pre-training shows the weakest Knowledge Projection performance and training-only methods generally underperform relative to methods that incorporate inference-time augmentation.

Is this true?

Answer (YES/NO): NO